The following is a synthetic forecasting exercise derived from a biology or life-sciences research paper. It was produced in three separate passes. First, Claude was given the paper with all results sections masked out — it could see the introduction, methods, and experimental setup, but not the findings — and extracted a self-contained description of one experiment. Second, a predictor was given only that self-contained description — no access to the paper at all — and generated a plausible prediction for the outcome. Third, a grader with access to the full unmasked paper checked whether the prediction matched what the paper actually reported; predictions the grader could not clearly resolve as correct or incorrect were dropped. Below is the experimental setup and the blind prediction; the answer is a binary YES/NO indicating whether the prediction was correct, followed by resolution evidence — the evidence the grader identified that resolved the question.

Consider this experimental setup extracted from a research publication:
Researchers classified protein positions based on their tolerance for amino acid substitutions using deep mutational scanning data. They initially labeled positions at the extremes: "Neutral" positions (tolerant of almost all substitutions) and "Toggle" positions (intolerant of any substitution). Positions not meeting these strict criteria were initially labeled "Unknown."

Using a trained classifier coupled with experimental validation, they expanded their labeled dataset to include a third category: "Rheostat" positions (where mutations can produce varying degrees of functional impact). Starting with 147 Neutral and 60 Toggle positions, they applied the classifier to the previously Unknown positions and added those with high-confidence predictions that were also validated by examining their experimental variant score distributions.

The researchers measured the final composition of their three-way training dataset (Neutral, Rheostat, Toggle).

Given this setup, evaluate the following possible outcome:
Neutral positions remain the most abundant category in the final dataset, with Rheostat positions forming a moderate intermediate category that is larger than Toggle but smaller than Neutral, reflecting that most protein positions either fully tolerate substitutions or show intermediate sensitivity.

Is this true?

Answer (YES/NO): YES